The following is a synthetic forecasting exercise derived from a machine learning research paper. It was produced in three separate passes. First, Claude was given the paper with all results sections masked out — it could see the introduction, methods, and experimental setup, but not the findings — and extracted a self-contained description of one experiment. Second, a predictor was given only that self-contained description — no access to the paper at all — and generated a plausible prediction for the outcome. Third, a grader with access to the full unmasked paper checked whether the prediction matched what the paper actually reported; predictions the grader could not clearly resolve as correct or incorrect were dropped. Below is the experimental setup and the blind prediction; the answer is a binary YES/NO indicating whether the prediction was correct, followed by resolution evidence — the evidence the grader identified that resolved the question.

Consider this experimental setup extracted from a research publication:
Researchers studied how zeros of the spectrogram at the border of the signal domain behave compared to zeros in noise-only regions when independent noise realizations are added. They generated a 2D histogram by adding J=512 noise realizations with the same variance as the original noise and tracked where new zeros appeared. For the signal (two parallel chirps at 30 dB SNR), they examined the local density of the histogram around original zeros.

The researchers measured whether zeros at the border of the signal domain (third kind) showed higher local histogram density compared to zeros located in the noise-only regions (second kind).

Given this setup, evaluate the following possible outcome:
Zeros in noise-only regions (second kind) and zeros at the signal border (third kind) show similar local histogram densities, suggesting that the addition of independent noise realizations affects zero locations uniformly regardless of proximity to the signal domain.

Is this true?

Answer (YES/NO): NO